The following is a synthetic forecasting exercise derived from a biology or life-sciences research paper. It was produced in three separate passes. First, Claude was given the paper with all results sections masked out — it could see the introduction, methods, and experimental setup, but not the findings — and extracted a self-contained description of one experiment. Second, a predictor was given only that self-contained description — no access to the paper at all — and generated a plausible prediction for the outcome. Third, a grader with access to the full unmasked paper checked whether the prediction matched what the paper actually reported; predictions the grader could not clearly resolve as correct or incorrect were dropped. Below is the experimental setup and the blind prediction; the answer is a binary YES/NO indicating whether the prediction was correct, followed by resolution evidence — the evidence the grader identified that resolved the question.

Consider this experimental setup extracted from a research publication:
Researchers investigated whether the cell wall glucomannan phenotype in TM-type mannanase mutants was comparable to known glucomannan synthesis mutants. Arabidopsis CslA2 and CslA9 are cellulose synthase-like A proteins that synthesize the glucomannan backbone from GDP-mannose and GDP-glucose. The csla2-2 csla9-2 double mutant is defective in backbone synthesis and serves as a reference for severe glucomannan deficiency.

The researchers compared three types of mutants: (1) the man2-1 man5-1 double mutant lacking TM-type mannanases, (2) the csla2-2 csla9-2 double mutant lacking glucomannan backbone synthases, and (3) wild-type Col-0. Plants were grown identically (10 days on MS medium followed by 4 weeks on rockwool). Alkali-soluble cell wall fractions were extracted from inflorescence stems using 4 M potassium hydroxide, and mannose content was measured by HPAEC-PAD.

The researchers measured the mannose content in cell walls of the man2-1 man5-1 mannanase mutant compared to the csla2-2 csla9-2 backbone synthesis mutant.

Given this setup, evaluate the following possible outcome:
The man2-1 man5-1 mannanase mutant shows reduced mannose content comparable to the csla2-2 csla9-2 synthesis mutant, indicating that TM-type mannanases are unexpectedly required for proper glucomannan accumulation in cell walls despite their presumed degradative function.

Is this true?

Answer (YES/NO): YES